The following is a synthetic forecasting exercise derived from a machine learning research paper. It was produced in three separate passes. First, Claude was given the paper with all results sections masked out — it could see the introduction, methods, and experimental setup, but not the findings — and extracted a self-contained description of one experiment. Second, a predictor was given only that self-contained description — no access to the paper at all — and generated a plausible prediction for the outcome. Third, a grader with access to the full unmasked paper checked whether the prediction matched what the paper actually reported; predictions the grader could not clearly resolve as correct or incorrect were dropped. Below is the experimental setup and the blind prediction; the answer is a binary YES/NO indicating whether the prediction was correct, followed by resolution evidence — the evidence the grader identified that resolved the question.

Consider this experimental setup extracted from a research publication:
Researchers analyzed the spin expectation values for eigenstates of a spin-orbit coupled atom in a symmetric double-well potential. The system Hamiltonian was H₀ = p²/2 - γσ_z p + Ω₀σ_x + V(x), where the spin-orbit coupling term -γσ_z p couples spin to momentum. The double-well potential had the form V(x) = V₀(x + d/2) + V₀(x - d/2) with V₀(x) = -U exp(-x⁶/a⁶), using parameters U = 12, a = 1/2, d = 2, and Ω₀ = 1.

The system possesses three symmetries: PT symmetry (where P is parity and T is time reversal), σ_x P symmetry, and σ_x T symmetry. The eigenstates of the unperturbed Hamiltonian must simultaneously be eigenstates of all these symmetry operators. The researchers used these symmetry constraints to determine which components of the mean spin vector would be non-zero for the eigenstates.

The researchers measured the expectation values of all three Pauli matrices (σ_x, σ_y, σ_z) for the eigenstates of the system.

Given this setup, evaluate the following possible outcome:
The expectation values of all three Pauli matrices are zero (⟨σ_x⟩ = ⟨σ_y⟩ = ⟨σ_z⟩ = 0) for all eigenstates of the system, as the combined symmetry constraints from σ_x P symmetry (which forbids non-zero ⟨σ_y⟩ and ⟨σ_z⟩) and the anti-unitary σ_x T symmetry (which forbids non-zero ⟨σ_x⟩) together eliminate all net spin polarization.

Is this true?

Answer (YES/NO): NO